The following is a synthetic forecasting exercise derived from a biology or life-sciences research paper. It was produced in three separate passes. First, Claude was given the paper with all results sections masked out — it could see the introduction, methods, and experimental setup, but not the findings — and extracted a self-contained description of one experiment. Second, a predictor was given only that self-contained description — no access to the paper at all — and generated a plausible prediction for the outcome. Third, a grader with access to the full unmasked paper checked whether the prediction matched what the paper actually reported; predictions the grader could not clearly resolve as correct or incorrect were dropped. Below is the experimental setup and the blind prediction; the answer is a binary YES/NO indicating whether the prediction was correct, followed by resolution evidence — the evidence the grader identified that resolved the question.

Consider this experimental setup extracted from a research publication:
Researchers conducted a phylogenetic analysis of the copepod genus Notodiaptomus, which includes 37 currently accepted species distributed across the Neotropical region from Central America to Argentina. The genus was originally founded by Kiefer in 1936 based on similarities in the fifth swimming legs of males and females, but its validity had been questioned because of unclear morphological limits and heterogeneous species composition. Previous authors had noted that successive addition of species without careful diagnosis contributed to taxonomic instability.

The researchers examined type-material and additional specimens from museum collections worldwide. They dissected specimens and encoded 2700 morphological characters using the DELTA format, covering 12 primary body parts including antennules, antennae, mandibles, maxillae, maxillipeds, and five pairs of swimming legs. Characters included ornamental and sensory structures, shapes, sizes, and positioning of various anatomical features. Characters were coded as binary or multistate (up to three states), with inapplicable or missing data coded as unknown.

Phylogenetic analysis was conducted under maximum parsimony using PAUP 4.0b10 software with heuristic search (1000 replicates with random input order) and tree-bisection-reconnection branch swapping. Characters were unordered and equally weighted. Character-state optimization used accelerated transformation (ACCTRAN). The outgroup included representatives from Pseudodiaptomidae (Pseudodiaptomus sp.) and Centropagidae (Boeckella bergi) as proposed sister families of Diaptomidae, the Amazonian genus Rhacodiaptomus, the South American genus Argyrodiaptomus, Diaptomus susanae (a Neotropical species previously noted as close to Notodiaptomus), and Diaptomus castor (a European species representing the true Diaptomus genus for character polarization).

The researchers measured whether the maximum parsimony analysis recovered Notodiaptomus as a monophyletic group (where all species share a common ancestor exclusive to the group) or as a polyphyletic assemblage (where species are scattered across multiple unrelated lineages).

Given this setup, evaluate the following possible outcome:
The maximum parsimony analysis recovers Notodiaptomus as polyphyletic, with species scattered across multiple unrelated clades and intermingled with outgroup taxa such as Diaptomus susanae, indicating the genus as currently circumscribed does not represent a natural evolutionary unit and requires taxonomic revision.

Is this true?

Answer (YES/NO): NO